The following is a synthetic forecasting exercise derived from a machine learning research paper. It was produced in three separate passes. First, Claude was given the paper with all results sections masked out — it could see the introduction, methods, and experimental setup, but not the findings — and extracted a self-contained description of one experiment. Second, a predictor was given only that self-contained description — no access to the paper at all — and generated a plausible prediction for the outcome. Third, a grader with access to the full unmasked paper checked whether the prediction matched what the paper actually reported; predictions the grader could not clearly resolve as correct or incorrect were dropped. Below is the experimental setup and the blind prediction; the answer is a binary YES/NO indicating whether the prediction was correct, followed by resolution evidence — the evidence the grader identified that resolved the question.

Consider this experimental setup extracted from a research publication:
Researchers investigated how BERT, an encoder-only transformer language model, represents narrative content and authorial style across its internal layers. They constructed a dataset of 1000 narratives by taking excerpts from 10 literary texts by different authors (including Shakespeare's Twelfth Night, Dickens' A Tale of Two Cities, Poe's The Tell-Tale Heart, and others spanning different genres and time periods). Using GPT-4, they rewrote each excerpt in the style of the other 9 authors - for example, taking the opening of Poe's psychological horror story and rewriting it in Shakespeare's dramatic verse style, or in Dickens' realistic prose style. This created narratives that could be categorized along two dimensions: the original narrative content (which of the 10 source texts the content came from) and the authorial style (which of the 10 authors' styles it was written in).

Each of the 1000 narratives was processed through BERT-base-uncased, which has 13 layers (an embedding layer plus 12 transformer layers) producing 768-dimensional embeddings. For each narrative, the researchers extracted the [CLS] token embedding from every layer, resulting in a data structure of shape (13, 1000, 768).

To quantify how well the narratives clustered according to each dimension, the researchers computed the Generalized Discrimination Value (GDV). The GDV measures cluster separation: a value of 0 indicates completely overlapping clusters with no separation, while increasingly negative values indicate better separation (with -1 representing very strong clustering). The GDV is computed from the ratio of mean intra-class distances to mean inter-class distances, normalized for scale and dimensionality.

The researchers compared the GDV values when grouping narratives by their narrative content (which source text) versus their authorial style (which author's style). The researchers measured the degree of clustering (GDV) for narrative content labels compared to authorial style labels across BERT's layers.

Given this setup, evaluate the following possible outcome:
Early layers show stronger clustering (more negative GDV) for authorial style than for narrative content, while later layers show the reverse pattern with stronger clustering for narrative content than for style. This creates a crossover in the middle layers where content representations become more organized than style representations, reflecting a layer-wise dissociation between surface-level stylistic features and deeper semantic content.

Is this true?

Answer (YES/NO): NO